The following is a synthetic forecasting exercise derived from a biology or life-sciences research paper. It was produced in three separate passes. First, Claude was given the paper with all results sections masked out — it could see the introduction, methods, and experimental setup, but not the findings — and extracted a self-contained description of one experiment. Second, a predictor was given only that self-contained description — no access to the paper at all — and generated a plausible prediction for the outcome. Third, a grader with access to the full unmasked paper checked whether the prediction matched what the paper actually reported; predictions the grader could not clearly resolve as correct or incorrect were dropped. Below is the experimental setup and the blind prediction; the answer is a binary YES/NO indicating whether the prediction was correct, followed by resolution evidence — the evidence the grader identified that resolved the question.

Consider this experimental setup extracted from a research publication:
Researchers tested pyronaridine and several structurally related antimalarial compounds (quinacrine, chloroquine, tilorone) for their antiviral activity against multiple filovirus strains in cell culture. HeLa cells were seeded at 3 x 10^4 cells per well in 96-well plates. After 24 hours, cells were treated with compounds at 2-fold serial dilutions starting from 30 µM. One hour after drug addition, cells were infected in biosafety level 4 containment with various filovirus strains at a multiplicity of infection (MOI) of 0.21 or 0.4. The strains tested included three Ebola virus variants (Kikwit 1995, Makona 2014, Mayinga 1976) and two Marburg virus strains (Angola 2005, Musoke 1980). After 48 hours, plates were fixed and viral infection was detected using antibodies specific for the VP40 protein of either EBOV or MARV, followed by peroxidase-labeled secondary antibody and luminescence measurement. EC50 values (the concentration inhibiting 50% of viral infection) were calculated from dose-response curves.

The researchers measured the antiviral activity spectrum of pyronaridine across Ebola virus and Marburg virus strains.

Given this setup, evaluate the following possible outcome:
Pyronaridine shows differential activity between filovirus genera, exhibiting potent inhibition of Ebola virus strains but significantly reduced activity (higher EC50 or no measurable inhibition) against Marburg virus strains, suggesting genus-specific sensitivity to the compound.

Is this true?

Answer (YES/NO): NO